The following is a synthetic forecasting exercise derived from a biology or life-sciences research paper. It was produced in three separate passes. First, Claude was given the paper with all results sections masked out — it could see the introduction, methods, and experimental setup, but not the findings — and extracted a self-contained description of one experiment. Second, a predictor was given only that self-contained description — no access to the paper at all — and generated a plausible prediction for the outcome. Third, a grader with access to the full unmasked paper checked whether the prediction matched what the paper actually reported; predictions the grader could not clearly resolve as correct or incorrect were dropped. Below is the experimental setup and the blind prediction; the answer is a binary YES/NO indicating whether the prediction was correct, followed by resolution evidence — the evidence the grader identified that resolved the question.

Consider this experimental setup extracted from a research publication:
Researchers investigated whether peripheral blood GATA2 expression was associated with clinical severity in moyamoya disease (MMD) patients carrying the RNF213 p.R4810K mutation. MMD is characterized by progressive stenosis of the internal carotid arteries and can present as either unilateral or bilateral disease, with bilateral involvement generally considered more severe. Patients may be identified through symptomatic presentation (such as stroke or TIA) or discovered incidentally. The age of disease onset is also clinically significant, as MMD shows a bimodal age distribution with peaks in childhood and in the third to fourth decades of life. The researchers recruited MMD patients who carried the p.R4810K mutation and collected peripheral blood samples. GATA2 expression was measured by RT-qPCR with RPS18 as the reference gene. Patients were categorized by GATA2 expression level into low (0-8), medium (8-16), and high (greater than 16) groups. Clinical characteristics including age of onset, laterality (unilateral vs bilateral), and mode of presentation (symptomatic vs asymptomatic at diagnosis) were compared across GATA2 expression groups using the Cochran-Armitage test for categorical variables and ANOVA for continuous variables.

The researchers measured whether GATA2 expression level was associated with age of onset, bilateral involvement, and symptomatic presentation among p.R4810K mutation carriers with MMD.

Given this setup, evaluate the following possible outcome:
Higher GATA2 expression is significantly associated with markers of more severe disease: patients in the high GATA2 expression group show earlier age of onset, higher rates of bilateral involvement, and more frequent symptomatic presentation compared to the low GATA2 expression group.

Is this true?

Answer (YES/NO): NO